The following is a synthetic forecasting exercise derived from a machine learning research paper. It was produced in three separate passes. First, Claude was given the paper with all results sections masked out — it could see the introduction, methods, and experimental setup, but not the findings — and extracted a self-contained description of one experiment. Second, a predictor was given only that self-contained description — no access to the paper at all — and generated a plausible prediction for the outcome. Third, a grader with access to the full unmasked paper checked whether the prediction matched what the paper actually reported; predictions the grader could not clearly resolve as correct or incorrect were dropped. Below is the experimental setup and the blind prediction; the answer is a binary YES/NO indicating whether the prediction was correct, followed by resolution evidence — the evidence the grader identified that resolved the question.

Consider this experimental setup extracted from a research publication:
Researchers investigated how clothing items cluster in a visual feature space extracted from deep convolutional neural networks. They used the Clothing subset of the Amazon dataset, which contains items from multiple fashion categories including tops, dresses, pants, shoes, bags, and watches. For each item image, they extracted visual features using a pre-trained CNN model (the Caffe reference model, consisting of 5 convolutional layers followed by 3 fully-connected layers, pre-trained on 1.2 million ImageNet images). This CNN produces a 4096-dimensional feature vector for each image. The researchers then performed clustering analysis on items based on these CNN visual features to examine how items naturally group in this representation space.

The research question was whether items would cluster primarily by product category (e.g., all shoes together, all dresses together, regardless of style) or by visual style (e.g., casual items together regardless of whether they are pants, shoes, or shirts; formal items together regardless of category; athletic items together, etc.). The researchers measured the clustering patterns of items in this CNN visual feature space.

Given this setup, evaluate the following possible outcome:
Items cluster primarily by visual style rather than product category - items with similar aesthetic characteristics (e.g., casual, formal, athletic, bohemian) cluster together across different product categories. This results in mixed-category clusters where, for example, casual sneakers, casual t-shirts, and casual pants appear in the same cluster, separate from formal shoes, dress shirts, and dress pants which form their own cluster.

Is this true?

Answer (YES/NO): NO